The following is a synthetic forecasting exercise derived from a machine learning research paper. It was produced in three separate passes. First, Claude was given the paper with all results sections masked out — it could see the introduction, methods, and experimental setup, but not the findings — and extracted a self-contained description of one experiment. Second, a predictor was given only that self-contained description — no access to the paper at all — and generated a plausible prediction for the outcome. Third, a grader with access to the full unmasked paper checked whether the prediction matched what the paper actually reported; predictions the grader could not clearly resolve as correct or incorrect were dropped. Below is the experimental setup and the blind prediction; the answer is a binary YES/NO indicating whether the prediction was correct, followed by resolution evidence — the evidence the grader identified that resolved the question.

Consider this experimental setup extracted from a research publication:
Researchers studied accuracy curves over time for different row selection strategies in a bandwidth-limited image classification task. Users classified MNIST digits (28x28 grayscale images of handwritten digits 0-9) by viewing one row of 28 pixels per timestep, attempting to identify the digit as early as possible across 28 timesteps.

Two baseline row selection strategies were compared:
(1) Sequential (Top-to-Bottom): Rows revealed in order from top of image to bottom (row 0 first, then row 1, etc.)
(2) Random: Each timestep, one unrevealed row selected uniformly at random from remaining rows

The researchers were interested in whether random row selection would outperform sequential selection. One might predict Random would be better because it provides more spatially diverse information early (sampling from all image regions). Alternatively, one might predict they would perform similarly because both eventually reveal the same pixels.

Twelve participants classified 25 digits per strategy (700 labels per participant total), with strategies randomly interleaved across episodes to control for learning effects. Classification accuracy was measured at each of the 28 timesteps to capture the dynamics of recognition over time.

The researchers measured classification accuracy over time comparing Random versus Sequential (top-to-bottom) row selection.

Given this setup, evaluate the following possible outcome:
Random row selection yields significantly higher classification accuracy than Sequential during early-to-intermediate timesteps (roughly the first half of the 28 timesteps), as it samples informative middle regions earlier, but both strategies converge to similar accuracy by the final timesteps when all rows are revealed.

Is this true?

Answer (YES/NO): NO